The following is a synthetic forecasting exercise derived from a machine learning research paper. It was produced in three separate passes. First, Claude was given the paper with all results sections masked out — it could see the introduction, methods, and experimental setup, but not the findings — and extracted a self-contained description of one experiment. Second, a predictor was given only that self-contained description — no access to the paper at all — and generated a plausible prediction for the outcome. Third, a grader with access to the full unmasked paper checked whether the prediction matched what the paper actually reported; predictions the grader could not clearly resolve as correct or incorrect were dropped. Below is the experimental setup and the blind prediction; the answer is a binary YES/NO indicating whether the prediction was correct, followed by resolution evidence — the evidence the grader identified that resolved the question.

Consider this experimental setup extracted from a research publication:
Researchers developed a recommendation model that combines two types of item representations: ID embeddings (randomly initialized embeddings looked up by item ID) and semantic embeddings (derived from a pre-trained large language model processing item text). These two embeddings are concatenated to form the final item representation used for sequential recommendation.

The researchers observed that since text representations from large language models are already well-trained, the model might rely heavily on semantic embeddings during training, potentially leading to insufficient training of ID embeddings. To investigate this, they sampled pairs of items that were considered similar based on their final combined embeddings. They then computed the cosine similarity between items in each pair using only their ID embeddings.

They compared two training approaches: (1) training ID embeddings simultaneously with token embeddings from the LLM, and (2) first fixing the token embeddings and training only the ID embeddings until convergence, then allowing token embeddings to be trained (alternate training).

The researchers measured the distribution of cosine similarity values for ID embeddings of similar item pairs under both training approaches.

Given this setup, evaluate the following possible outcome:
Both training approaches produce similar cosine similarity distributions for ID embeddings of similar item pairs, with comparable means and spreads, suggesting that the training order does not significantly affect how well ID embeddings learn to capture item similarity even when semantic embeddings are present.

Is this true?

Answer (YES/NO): NO